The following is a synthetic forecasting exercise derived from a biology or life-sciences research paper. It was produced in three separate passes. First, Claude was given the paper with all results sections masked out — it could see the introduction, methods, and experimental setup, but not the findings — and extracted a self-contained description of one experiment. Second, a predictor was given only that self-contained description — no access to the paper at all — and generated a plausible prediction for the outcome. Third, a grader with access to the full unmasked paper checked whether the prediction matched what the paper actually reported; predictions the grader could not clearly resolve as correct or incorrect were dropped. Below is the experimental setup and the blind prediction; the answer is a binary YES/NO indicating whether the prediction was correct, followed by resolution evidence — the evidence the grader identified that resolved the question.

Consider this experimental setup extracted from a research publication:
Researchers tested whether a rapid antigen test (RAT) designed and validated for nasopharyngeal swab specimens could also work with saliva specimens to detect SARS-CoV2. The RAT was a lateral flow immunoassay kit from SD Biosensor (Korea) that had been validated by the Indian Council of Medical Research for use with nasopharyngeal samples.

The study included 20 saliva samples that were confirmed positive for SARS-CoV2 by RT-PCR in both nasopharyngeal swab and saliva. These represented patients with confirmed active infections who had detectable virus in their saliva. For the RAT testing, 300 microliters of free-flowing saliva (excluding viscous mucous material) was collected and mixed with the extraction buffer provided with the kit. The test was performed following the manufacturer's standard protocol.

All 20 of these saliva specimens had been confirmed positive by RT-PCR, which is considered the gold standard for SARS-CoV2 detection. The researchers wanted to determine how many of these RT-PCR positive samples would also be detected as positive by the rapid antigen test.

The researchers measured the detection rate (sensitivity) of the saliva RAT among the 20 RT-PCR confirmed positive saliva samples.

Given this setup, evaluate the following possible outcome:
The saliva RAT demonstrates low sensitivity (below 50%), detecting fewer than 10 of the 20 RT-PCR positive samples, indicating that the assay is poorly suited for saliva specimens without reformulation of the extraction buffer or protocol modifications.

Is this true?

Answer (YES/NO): YES